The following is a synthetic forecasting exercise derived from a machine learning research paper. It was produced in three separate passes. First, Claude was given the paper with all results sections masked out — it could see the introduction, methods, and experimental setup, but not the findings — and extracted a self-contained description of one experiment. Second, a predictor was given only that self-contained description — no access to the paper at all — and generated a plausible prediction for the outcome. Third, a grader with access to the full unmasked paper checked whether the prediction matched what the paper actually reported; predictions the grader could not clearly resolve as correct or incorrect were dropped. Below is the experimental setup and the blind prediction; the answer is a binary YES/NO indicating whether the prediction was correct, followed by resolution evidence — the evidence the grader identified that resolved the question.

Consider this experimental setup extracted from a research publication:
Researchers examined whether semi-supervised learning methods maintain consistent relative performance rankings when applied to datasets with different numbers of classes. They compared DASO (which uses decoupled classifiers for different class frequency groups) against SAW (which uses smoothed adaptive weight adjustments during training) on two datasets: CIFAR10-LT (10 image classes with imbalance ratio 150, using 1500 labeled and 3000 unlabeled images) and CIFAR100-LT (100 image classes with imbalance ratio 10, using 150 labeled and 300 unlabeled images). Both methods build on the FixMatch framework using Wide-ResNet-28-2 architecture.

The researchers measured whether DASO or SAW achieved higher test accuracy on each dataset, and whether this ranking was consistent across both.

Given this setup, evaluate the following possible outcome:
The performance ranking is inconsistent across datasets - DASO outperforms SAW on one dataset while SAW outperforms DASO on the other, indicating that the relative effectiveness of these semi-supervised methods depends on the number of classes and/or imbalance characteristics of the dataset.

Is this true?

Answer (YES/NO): YES